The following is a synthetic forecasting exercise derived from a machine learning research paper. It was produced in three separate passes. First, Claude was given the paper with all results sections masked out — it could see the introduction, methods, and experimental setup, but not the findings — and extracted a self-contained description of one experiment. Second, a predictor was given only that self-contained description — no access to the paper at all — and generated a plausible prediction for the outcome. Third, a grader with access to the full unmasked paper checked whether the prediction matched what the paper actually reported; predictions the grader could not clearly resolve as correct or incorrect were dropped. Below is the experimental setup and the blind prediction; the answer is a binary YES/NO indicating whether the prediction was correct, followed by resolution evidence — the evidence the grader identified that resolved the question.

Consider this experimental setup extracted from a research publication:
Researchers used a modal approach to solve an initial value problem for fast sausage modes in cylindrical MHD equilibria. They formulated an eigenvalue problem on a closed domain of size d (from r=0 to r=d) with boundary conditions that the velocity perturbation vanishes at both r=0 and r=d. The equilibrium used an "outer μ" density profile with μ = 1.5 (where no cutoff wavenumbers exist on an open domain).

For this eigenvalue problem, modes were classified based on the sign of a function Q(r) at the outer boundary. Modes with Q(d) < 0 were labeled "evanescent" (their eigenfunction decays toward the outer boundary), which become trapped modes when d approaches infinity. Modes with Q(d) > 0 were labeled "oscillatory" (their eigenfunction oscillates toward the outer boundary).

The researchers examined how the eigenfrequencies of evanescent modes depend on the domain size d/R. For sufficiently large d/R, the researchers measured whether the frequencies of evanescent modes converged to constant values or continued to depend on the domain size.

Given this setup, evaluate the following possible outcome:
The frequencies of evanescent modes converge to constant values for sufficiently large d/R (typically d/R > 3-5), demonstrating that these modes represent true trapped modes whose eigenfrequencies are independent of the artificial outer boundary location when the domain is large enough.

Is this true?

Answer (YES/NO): NO